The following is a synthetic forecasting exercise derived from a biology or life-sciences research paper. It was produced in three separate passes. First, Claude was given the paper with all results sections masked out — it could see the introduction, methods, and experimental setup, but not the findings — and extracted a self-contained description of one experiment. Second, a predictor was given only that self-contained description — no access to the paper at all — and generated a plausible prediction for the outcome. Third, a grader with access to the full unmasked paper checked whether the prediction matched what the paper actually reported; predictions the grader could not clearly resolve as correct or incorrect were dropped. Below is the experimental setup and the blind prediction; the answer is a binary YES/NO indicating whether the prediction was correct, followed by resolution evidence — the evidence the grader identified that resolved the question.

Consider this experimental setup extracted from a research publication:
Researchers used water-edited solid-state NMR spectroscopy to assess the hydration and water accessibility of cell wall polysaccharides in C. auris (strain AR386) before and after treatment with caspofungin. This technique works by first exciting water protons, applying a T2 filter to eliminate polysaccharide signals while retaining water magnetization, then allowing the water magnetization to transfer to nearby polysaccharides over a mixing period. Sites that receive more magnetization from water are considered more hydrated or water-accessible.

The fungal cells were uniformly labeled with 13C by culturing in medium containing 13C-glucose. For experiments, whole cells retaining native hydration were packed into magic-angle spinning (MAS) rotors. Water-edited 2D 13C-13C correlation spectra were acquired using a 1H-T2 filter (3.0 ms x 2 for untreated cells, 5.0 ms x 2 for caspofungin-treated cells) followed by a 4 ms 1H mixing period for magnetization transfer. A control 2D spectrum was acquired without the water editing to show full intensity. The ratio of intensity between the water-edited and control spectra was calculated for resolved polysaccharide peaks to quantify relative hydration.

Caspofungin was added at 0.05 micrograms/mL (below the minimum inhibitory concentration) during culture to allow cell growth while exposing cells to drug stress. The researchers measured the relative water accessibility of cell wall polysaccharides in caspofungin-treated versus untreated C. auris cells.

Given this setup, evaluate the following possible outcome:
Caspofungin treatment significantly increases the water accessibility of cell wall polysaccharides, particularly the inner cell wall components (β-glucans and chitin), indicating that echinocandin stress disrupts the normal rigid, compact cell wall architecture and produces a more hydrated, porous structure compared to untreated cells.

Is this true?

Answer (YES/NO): NO